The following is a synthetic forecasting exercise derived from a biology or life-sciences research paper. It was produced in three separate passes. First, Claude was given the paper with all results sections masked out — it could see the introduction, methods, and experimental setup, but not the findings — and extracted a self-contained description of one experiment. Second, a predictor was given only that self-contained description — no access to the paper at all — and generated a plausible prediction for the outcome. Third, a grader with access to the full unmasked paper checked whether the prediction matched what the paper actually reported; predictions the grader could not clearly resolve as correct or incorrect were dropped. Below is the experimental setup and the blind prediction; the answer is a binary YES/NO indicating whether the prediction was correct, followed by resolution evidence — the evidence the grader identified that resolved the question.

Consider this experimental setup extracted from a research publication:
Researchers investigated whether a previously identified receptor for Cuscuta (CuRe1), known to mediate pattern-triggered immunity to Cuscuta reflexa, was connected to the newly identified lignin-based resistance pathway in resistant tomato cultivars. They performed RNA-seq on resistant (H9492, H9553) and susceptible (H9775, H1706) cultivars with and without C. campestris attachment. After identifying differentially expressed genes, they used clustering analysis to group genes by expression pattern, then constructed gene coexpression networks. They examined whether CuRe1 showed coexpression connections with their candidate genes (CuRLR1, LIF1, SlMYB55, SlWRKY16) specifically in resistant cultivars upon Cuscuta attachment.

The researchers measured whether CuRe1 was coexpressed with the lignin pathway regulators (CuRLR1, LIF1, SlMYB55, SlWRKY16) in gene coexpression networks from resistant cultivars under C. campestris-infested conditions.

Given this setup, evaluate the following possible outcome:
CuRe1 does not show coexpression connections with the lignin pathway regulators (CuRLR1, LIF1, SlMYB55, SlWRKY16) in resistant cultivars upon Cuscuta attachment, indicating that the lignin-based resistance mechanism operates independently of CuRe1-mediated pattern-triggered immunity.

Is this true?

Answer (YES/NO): NO